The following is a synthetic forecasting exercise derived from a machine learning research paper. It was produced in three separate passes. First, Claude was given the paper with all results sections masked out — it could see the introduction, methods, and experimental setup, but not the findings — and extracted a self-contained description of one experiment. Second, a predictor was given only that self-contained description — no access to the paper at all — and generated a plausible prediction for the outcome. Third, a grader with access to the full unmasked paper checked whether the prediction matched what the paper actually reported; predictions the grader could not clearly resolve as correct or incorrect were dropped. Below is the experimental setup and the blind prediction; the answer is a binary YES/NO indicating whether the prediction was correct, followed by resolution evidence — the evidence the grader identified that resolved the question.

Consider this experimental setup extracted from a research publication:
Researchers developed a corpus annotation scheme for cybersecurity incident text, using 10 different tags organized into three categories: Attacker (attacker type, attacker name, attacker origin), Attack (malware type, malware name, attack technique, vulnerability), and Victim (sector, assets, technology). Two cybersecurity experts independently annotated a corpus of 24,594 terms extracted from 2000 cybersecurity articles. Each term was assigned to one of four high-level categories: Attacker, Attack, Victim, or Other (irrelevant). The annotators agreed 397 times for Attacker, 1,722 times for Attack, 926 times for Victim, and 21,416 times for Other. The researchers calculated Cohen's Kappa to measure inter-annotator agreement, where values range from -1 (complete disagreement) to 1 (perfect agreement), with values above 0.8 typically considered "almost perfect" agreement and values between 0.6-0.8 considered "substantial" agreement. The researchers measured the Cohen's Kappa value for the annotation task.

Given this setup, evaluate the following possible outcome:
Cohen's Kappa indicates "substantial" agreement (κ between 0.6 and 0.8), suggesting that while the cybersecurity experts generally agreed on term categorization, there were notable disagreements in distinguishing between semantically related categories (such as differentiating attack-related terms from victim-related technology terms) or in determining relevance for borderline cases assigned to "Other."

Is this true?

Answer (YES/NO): NO